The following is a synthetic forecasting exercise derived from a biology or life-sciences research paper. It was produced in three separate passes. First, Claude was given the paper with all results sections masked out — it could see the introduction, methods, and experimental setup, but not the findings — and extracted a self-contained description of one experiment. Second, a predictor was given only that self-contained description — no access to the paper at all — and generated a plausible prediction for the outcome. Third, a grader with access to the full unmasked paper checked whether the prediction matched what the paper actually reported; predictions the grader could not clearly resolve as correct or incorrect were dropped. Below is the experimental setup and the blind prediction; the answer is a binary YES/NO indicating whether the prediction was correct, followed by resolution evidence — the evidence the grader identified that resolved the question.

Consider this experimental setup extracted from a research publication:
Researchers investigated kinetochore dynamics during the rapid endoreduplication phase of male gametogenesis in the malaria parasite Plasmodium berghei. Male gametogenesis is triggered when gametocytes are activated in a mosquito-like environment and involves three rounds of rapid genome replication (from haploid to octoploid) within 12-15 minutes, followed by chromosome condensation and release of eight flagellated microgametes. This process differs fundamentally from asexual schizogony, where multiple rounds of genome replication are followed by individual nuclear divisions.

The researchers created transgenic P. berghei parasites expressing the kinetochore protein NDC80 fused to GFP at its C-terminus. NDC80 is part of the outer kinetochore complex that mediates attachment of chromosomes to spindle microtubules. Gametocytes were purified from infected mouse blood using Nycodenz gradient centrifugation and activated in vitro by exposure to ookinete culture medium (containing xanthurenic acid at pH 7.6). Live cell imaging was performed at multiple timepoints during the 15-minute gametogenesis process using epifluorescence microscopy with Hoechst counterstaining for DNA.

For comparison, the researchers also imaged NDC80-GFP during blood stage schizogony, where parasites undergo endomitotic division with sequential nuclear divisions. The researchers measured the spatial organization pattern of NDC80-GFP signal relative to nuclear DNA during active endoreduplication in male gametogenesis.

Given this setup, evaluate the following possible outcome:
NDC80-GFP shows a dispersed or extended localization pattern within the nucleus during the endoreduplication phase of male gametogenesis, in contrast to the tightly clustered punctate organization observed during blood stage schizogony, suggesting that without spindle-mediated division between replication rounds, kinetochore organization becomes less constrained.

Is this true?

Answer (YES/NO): YES